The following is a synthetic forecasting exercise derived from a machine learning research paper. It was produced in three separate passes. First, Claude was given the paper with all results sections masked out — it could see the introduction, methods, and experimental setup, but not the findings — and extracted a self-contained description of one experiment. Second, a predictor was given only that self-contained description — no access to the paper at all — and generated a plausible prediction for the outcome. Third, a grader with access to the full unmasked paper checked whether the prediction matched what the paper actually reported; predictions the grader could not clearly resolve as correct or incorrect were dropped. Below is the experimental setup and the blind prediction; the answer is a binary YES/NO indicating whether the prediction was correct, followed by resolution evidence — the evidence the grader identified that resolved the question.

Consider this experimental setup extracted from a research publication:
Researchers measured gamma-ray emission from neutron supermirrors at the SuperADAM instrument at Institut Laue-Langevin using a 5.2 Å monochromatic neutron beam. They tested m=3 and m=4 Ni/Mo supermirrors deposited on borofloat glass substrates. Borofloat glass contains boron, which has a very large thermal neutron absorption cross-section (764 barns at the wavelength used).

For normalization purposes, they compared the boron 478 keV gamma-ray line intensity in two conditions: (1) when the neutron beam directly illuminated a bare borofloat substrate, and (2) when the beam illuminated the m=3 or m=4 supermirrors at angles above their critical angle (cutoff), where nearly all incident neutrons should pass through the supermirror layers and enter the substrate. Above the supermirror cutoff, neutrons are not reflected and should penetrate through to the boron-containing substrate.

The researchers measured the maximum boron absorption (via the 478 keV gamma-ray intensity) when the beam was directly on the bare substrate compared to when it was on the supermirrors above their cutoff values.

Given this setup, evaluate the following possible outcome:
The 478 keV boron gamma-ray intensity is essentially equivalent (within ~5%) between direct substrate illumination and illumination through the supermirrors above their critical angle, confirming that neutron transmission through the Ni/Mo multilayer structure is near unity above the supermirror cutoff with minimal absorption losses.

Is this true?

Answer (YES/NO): YES